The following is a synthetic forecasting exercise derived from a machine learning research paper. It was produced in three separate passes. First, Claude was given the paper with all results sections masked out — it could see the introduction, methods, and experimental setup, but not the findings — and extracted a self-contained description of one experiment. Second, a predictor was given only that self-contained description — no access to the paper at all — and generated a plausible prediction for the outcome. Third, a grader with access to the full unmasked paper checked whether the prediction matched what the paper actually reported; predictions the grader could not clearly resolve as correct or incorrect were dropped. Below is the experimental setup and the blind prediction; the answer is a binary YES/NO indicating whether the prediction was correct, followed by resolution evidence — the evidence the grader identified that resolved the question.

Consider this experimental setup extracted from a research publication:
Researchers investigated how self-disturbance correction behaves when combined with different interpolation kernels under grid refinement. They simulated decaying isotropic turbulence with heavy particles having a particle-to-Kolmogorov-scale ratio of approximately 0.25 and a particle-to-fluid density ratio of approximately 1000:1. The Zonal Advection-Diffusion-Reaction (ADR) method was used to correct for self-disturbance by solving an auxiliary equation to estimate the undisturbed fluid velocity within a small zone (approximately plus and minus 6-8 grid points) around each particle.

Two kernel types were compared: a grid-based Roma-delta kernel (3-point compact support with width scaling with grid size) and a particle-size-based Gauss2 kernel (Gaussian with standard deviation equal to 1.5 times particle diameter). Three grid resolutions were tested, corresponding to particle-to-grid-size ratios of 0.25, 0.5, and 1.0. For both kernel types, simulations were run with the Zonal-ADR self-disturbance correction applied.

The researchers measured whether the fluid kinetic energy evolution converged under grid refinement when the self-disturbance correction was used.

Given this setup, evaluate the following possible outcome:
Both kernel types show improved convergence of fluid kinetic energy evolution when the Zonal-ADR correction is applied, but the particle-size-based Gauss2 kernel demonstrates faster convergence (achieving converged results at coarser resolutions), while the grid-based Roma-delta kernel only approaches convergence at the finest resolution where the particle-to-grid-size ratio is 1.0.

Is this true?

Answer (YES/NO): NO